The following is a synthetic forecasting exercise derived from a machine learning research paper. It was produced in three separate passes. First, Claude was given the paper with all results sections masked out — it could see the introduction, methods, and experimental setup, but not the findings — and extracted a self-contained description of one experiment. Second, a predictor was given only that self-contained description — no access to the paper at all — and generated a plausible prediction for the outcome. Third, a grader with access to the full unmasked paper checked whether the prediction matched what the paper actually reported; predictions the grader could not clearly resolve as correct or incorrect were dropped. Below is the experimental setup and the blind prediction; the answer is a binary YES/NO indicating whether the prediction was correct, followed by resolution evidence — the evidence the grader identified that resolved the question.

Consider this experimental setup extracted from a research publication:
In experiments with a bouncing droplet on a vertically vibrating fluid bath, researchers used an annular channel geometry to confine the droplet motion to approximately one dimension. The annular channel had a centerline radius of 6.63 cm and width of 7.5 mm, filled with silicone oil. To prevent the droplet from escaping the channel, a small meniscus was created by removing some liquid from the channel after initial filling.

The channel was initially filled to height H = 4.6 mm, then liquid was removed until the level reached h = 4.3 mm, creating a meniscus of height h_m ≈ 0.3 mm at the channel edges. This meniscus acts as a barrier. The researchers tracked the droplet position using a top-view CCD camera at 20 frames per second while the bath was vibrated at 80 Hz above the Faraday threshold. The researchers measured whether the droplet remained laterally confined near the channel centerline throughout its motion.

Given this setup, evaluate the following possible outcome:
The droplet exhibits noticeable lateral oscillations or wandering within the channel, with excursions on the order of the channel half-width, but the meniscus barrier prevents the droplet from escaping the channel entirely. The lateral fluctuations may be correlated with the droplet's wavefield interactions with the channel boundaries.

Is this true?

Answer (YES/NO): NO